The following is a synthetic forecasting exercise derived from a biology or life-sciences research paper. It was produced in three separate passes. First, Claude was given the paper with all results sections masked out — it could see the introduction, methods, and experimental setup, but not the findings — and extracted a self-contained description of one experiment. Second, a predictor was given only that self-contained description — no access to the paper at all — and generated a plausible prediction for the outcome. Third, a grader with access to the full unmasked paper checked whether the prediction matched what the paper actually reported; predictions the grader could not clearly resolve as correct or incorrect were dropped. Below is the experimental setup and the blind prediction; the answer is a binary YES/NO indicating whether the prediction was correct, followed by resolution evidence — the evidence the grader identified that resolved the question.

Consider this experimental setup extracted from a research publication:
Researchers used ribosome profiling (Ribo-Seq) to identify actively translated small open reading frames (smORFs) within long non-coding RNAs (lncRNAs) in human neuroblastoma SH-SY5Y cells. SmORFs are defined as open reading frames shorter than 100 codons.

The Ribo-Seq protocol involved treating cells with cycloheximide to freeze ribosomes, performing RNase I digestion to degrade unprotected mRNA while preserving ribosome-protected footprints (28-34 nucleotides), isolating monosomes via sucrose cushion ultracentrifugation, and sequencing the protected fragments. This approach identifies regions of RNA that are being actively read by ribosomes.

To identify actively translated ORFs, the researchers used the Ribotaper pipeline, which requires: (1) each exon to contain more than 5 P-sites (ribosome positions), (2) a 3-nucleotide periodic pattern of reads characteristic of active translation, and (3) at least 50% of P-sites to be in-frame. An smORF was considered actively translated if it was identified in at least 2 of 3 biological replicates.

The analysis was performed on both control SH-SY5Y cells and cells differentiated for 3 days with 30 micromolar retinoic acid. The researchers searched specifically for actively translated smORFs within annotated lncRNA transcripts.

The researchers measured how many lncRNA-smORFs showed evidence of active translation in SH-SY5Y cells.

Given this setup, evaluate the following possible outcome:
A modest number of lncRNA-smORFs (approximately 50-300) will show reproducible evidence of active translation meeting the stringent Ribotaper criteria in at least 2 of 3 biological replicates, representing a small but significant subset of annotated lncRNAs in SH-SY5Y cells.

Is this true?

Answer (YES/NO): NO